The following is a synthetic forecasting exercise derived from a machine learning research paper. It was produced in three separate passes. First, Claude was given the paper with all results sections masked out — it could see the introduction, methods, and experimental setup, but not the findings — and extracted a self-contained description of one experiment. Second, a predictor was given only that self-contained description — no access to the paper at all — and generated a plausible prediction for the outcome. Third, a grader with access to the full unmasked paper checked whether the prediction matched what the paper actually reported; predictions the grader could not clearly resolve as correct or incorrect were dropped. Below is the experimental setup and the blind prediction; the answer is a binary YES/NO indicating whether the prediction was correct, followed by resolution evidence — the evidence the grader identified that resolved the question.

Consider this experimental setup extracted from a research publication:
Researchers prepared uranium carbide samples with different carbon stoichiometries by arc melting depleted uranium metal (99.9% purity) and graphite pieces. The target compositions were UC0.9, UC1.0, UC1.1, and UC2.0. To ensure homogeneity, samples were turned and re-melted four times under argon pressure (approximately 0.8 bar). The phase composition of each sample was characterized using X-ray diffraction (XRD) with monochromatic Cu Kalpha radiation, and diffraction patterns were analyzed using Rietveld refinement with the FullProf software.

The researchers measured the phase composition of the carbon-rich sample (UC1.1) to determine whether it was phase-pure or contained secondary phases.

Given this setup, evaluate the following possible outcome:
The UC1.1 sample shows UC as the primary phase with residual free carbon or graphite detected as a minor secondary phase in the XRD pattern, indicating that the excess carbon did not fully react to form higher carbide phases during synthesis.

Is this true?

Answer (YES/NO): NO